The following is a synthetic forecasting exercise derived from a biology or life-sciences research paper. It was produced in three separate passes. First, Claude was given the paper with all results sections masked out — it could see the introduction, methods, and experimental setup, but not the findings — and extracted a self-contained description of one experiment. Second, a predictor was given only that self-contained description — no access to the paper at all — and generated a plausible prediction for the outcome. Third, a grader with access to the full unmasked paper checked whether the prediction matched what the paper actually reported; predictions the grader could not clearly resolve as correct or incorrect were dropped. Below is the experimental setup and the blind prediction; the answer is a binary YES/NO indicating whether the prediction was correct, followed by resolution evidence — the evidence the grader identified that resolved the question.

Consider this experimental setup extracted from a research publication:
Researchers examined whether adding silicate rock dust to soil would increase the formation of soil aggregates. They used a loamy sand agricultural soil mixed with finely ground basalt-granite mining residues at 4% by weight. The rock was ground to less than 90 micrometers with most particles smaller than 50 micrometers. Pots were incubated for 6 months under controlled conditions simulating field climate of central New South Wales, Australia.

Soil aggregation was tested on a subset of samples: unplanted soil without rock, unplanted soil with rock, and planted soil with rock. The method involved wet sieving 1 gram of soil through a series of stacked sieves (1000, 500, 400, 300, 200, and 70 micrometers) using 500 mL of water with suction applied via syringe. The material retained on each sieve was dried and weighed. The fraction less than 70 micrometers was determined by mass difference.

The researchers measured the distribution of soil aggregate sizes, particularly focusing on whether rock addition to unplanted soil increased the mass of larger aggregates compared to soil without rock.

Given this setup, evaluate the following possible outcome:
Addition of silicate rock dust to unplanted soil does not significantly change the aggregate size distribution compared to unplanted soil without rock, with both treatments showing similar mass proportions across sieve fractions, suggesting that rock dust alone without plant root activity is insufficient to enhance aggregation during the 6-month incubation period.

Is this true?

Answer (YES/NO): NO